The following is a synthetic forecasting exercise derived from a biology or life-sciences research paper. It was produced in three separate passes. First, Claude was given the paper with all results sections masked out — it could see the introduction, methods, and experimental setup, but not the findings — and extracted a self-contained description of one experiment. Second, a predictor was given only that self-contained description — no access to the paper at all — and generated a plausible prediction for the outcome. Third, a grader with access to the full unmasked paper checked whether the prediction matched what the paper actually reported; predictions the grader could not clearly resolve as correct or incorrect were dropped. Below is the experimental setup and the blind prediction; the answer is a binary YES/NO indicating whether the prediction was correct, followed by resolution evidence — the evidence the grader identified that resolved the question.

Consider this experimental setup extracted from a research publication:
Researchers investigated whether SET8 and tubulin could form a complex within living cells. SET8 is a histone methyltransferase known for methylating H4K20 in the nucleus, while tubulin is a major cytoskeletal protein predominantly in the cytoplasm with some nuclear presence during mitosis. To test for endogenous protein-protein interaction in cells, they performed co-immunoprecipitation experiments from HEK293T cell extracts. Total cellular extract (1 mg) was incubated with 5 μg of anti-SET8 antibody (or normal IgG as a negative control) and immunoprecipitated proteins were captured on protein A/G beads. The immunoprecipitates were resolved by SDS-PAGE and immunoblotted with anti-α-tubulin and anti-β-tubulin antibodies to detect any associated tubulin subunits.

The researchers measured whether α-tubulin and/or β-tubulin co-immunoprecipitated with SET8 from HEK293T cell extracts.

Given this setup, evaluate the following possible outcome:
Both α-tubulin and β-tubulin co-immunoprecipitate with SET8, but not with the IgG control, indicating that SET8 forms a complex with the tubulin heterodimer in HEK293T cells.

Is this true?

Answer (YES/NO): YES